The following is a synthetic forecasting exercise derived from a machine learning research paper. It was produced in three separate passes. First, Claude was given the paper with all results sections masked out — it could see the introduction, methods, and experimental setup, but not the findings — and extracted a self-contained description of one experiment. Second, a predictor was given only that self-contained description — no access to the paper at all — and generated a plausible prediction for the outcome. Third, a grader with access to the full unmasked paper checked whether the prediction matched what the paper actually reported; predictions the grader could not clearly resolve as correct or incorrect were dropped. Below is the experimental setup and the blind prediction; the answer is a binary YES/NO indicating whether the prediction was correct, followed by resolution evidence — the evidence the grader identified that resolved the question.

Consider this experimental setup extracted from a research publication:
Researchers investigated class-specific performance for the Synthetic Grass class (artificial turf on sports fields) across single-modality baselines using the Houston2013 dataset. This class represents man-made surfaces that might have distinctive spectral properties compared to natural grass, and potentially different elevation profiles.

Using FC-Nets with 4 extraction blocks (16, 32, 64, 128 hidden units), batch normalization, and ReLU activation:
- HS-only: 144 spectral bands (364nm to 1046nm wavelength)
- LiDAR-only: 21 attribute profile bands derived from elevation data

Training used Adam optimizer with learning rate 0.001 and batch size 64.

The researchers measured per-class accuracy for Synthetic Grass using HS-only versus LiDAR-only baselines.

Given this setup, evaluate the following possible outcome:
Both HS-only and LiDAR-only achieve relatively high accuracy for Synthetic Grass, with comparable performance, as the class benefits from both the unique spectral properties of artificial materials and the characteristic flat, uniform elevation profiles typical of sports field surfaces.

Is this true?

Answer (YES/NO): NO